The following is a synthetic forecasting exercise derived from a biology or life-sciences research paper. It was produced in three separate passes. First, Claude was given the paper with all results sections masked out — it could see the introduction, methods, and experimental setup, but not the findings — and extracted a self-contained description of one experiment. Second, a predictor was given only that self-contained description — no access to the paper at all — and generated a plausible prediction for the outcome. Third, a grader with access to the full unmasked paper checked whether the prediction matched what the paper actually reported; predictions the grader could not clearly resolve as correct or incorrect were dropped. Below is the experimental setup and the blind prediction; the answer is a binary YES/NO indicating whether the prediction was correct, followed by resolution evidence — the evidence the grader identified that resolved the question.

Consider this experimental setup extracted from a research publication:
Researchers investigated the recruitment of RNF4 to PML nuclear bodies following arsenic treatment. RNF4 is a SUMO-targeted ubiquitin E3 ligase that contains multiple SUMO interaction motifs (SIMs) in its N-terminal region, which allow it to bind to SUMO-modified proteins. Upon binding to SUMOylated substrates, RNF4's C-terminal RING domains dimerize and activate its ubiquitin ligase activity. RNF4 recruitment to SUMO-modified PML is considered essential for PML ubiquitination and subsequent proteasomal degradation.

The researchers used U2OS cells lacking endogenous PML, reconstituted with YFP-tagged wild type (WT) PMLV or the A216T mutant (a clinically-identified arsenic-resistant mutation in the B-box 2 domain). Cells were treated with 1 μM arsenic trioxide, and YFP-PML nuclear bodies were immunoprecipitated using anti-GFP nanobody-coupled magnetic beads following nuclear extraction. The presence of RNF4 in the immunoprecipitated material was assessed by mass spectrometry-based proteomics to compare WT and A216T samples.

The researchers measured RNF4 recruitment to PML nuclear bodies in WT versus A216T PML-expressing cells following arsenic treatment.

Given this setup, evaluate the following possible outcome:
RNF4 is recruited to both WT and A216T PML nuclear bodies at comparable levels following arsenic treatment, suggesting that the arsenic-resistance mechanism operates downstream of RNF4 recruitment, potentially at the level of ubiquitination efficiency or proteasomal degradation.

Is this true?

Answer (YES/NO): NO